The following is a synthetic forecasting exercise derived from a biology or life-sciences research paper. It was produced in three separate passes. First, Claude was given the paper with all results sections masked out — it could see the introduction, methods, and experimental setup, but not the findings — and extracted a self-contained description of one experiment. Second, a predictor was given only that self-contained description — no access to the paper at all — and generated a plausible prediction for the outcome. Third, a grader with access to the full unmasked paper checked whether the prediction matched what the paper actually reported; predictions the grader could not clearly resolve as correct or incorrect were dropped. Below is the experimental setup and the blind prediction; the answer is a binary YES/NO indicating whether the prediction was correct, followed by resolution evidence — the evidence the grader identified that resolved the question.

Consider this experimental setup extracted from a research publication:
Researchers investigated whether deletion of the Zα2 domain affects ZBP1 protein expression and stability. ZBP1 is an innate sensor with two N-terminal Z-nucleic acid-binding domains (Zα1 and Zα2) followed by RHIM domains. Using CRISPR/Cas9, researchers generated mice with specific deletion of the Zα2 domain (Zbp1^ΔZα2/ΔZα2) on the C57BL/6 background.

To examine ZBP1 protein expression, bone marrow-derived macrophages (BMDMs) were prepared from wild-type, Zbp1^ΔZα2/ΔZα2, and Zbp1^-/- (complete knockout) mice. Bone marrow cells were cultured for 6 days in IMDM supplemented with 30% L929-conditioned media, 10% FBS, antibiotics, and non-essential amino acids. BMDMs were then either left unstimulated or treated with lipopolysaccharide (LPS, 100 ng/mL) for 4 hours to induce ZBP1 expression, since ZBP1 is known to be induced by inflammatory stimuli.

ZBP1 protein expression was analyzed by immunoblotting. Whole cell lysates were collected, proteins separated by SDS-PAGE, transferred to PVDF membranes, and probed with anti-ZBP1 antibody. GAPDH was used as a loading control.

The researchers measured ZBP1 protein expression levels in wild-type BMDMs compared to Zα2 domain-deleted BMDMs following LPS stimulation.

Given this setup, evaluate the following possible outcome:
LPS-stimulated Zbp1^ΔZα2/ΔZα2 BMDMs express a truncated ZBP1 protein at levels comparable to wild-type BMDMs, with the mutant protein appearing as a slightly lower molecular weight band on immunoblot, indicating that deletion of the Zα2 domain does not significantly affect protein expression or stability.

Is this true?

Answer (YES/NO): YES